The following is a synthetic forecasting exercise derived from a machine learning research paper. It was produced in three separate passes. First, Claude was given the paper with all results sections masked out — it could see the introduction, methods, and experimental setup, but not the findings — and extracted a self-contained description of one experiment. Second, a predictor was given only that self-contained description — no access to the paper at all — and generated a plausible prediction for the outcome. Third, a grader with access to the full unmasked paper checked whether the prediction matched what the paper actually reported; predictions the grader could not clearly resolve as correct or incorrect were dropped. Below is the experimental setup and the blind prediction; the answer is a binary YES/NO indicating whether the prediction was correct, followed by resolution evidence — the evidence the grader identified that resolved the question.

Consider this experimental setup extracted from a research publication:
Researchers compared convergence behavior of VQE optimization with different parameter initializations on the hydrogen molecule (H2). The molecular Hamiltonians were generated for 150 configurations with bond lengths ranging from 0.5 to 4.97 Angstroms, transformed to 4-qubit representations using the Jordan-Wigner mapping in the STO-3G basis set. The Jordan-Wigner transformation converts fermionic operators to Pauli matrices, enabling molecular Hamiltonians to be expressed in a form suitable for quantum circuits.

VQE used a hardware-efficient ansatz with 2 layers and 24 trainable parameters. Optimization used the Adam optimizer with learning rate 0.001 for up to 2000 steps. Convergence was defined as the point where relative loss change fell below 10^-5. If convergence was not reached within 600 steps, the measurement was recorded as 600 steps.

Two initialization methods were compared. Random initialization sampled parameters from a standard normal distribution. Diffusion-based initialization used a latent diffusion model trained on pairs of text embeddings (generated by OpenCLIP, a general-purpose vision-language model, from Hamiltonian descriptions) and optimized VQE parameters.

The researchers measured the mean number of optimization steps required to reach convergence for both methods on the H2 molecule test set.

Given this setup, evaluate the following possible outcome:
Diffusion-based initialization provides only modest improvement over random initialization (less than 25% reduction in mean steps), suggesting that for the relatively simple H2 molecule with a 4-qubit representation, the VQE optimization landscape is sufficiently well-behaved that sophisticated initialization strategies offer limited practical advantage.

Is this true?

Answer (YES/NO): NO